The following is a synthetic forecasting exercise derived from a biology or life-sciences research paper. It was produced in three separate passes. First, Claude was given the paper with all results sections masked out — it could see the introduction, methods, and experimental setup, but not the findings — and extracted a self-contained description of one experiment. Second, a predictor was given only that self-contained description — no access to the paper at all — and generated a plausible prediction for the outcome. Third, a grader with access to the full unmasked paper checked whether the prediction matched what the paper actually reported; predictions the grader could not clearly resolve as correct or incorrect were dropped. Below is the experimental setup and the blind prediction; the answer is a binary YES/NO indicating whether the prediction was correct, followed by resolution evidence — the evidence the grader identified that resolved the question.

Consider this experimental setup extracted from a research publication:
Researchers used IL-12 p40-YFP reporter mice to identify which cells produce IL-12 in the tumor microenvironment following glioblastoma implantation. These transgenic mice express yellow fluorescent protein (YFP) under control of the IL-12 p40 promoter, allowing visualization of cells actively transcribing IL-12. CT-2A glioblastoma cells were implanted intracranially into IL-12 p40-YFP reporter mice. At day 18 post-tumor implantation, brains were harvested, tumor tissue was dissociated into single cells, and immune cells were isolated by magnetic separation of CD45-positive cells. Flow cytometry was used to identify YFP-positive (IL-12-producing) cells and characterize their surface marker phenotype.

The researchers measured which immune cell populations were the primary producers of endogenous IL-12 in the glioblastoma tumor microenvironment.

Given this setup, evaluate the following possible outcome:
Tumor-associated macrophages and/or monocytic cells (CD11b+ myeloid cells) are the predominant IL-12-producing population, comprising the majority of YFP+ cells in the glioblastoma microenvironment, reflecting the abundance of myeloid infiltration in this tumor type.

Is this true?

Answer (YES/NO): NO